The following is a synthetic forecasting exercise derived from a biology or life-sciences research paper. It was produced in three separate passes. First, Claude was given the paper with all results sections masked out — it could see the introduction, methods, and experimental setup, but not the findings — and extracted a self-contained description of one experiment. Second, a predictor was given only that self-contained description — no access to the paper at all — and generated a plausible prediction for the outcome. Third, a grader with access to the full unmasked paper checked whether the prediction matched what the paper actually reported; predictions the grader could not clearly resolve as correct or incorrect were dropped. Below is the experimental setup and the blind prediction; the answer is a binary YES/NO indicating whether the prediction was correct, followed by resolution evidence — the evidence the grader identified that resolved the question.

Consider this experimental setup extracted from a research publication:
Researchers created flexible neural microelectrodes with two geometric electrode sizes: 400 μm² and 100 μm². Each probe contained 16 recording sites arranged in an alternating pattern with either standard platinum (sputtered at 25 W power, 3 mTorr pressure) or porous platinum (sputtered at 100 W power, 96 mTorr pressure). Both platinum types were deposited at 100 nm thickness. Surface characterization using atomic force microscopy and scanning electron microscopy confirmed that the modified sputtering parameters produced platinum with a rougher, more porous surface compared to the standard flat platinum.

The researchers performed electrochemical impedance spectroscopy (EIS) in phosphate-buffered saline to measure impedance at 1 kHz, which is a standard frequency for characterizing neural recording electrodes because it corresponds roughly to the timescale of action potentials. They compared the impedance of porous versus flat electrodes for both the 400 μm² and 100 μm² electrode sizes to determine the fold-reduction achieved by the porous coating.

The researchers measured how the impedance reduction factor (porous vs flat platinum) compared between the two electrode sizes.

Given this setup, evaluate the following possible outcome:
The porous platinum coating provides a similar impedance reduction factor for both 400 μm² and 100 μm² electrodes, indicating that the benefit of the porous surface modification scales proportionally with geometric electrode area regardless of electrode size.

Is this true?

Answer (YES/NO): NO